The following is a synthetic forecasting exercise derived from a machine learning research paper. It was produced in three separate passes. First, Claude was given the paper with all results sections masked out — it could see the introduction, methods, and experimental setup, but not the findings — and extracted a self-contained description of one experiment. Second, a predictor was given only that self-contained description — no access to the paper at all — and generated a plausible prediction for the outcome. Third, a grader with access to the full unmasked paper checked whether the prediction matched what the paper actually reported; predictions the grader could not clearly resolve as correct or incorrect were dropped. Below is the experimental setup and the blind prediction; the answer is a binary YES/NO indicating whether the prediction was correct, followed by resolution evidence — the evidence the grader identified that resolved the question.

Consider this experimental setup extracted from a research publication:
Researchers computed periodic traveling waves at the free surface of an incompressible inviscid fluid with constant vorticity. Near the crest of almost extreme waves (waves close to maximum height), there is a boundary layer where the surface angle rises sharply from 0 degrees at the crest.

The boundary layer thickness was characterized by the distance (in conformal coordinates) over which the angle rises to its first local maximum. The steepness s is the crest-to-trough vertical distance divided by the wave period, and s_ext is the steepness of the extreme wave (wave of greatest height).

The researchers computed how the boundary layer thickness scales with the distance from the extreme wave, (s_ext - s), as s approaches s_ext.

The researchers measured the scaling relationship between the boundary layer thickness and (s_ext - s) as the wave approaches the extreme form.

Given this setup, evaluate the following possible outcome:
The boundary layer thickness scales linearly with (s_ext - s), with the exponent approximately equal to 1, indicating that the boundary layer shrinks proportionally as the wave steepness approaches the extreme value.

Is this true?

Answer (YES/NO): YES